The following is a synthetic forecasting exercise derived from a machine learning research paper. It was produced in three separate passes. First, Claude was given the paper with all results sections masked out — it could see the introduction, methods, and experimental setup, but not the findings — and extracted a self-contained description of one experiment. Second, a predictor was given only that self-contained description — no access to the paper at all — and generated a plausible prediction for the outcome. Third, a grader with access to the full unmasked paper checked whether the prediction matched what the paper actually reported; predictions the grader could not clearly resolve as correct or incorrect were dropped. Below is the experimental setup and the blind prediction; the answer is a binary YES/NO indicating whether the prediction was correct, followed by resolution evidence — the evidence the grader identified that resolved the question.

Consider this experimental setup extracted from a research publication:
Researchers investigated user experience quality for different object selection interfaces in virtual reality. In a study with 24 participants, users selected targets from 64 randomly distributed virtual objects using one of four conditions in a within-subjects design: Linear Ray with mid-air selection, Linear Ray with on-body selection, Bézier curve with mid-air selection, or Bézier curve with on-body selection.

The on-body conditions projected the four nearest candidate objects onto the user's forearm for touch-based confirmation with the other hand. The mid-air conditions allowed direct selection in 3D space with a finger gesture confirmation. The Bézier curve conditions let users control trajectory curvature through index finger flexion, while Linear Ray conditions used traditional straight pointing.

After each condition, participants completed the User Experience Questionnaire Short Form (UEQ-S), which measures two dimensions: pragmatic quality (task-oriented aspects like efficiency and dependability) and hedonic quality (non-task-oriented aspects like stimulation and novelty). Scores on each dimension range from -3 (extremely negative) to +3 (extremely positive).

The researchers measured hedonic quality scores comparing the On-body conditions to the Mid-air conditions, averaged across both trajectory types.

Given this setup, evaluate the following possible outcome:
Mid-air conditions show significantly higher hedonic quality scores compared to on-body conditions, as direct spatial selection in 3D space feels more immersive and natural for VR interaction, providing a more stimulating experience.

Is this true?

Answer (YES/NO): NO